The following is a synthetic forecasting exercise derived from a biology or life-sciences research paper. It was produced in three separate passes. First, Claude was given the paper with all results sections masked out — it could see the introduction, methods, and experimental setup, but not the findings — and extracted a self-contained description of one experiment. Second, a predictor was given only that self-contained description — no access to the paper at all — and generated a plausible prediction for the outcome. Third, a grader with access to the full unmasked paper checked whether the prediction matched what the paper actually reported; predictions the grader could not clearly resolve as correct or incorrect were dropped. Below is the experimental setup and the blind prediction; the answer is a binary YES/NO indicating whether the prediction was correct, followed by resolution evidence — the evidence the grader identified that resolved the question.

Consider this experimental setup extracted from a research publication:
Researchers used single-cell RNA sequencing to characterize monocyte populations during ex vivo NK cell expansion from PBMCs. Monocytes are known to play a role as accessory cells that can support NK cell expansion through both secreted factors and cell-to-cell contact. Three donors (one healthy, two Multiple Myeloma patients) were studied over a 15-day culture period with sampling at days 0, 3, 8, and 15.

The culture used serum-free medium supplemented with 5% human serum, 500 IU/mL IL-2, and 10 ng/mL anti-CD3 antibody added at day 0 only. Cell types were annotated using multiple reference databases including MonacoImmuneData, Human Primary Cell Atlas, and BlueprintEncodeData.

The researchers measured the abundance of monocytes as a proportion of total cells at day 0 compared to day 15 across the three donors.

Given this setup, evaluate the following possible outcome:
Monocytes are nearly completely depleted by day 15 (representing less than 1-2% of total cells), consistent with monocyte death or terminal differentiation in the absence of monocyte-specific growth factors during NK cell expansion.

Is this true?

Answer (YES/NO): YES